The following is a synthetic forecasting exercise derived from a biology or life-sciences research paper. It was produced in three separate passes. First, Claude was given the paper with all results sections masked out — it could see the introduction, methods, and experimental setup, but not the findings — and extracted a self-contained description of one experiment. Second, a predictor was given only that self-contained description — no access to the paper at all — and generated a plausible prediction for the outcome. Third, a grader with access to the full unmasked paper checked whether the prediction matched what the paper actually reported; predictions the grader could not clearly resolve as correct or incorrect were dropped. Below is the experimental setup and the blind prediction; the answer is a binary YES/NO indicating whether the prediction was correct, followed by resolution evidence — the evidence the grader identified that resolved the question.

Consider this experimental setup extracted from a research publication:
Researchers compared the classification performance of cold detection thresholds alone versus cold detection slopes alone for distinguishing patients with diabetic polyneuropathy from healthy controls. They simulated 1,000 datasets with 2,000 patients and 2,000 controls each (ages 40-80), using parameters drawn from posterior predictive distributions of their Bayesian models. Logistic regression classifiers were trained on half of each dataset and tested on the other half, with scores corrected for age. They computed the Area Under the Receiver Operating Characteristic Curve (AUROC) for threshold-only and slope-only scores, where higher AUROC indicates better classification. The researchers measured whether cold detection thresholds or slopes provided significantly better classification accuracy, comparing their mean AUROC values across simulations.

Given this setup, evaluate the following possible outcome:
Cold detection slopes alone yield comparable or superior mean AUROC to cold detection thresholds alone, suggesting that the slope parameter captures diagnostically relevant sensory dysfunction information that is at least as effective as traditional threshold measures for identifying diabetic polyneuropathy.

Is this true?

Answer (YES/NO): YES